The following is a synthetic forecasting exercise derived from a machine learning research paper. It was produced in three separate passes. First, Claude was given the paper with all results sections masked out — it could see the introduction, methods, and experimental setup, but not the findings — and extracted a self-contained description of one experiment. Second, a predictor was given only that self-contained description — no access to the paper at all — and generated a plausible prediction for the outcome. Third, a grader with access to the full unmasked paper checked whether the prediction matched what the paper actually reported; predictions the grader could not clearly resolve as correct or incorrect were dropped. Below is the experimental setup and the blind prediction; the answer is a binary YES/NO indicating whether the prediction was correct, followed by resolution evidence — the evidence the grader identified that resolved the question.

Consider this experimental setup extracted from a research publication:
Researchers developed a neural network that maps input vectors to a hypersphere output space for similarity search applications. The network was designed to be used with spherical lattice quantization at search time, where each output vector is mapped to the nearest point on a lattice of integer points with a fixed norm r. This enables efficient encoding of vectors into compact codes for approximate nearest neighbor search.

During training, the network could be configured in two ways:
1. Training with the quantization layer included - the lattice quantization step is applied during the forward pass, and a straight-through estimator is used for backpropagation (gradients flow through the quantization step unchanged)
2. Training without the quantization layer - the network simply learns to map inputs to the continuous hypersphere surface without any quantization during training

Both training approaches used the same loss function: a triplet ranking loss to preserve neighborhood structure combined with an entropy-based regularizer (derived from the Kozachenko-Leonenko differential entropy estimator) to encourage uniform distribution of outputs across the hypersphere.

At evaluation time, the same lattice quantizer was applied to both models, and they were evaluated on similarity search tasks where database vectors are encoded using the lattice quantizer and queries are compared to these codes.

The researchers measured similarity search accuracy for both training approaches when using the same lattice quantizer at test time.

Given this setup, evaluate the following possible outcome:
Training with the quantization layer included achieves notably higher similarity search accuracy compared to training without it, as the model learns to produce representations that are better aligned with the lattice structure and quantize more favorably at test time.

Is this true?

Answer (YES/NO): NO